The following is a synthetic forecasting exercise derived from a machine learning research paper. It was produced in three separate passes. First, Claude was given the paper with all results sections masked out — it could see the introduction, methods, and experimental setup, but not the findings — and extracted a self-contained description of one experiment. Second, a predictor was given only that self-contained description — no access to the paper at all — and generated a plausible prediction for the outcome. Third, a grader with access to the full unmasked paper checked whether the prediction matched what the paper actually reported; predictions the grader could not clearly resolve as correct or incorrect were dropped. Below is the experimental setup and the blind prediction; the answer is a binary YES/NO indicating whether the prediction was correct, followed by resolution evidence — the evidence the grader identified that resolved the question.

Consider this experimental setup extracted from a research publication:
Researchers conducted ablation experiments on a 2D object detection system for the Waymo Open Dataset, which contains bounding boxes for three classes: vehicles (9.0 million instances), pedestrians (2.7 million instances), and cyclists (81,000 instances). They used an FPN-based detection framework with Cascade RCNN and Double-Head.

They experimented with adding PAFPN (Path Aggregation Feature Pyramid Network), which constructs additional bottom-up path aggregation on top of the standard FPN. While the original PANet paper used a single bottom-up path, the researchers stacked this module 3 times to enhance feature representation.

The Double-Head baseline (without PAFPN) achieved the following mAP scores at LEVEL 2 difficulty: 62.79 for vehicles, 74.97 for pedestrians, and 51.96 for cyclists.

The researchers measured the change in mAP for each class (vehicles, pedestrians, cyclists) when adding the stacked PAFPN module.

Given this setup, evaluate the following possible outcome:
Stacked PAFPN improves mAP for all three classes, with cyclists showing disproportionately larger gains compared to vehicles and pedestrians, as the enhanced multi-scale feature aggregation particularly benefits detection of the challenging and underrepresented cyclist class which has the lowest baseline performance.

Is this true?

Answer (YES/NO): NO